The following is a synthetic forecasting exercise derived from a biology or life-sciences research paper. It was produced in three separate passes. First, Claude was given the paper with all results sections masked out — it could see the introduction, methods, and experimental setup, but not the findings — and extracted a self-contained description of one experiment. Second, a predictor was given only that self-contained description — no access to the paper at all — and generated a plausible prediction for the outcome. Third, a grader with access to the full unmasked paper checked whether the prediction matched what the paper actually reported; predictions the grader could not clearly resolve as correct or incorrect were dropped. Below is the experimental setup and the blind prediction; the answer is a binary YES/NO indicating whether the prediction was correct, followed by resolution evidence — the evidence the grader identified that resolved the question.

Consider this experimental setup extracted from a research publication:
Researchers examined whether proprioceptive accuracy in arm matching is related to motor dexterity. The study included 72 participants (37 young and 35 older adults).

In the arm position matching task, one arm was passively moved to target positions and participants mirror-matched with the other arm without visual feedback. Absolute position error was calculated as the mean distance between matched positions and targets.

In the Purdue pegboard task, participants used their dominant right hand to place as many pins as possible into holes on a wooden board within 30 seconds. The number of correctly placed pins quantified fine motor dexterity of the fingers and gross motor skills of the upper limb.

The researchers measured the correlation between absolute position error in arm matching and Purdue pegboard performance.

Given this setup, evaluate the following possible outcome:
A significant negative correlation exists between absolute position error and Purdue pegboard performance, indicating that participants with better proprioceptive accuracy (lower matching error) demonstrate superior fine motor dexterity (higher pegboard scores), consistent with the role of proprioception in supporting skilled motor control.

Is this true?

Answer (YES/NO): NO